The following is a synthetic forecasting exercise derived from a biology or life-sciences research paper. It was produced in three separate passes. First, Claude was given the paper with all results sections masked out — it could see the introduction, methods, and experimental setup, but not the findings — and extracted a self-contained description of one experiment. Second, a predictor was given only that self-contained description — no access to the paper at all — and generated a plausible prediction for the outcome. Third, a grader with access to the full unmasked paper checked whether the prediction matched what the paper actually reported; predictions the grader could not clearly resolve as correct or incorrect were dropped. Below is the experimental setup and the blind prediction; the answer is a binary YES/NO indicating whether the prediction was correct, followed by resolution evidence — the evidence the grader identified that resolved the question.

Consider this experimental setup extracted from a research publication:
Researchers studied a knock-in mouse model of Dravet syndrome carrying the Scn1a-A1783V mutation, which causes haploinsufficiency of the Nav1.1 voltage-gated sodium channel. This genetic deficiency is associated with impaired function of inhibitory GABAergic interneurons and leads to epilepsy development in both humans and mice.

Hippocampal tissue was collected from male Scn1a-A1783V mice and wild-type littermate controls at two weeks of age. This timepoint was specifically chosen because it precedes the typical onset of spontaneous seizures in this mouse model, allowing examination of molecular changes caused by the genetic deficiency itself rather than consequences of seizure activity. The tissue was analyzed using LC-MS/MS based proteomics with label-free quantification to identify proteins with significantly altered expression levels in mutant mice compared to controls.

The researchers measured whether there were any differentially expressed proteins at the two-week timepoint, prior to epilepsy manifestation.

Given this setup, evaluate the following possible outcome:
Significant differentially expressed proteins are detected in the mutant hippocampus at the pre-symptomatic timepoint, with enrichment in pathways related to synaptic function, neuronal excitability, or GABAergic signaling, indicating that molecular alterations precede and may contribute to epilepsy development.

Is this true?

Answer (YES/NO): NO